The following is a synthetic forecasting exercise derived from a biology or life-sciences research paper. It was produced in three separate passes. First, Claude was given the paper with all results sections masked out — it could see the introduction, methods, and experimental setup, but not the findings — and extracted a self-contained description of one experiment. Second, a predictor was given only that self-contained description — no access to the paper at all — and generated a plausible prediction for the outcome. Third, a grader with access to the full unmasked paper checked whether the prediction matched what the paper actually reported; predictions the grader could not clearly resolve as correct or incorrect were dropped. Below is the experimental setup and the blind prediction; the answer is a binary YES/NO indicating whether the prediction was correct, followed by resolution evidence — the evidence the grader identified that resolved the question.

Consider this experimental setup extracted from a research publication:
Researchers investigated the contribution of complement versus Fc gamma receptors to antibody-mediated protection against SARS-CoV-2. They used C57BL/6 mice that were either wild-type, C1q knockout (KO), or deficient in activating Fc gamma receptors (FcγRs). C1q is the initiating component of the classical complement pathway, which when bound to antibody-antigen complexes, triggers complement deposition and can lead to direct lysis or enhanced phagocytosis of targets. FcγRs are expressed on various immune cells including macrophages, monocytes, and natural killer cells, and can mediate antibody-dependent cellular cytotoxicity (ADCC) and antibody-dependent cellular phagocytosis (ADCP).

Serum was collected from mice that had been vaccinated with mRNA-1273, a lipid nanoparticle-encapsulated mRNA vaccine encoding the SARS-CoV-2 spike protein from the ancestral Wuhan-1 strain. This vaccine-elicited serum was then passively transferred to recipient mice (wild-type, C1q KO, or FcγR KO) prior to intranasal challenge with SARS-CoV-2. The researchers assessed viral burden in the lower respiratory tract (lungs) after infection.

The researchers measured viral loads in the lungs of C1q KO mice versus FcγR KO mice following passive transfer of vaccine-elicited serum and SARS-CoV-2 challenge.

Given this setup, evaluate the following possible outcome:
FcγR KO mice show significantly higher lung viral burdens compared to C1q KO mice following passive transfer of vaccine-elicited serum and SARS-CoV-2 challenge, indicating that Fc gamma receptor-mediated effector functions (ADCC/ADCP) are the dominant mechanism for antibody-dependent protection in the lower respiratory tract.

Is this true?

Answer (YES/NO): YES